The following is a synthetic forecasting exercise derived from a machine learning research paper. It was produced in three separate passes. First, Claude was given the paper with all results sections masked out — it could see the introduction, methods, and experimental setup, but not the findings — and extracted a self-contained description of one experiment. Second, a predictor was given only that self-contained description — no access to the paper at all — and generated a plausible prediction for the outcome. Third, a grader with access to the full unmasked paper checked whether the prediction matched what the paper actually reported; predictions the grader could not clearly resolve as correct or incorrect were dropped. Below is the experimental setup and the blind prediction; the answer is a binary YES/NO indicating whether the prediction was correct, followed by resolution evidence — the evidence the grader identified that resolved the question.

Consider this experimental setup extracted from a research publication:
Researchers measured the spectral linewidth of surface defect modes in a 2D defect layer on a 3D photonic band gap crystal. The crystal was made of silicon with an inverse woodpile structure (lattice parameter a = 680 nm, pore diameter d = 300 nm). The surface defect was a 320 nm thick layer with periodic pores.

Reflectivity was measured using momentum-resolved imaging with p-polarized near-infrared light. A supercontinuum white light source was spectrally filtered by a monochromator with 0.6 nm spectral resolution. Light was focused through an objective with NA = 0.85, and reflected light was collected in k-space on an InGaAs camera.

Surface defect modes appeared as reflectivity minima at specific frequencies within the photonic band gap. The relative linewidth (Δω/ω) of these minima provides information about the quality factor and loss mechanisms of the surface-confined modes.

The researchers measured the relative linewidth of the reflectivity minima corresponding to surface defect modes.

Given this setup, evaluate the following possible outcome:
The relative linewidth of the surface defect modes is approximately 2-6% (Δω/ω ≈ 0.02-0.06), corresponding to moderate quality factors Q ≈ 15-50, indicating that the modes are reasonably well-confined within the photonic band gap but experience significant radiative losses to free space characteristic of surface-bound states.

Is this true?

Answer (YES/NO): YES